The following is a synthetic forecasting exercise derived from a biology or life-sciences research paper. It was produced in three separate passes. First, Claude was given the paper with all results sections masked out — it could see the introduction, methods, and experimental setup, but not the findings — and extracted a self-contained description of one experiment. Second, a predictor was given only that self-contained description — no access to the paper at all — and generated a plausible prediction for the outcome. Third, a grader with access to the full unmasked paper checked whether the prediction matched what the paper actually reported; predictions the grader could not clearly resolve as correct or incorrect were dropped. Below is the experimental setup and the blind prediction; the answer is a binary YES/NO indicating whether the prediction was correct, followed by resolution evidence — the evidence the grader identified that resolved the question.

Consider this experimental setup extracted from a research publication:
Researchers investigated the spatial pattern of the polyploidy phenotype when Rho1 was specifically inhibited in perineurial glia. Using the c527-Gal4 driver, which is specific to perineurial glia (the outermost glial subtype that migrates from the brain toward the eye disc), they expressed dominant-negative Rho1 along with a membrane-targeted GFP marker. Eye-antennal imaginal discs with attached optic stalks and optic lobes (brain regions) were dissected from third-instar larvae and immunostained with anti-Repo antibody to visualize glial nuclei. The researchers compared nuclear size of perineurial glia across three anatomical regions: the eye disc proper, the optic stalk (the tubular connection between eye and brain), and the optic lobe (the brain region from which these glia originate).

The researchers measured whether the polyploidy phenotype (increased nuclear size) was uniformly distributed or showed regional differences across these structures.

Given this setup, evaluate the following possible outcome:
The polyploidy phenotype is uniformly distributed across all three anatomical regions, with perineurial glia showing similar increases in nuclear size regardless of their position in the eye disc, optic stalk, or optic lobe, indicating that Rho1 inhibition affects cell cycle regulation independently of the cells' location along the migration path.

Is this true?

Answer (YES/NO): NO